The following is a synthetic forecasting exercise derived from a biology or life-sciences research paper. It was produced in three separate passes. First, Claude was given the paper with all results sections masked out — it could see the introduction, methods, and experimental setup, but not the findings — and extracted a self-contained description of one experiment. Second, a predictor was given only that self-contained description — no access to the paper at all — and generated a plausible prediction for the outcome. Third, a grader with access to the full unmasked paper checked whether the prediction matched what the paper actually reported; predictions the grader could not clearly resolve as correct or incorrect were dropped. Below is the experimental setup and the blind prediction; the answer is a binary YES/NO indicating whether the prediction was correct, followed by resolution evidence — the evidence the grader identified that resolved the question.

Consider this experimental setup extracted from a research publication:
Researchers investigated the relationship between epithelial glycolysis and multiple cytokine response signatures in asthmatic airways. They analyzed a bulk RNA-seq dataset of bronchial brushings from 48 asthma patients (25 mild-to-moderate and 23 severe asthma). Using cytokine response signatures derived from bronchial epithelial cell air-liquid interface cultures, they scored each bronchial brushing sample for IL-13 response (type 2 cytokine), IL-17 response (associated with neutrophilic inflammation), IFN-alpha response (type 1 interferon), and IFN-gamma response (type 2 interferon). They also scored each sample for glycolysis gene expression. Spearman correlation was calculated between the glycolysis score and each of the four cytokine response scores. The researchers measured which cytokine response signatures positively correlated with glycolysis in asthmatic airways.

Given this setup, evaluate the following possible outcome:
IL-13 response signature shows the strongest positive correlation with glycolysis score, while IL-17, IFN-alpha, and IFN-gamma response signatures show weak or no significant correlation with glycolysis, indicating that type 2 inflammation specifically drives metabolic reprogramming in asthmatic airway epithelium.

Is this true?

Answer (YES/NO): NO